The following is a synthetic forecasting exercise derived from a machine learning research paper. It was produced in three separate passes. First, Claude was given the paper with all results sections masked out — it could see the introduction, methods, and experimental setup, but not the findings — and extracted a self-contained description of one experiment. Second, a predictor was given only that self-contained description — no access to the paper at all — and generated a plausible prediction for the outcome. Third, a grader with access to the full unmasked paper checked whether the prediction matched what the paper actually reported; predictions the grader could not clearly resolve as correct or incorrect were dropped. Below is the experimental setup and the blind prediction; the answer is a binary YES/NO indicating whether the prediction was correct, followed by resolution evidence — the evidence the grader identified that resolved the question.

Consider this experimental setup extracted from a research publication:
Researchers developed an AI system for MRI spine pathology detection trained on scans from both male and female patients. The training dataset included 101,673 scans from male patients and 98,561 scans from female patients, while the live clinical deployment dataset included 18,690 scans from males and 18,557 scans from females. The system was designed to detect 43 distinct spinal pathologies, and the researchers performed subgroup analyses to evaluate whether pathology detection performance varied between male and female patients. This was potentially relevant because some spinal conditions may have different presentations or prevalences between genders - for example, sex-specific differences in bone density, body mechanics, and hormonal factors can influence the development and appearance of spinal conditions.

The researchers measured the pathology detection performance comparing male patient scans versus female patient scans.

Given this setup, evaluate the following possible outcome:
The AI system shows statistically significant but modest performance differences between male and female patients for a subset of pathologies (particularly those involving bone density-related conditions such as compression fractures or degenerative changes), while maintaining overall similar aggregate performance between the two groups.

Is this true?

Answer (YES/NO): NO